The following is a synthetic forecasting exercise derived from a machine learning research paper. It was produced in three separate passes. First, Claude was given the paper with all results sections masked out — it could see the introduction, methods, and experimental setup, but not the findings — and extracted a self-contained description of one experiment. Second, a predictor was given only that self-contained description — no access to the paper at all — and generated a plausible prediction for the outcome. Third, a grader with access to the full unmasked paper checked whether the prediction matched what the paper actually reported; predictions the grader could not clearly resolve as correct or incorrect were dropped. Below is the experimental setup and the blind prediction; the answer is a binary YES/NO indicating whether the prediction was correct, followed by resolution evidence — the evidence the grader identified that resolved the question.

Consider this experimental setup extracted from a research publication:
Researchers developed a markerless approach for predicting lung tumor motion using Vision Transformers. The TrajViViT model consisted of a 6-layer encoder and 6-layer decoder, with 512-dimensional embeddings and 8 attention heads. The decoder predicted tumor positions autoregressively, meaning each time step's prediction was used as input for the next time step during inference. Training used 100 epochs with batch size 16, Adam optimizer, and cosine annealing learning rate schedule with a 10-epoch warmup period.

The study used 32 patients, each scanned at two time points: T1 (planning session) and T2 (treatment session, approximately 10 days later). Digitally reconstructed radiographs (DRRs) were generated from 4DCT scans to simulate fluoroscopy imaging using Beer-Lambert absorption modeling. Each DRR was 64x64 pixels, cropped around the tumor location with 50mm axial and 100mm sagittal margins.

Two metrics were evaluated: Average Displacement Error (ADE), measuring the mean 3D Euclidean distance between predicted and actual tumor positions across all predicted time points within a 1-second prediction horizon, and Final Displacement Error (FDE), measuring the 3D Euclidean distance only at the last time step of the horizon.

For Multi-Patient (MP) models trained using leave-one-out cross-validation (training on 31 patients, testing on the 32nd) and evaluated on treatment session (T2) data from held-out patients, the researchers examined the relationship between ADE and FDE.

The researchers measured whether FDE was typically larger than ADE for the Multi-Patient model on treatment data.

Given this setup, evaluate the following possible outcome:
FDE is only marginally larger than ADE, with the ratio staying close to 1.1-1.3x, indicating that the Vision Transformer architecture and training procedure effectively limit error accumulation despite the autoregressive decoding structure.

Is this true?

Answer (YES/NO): NO